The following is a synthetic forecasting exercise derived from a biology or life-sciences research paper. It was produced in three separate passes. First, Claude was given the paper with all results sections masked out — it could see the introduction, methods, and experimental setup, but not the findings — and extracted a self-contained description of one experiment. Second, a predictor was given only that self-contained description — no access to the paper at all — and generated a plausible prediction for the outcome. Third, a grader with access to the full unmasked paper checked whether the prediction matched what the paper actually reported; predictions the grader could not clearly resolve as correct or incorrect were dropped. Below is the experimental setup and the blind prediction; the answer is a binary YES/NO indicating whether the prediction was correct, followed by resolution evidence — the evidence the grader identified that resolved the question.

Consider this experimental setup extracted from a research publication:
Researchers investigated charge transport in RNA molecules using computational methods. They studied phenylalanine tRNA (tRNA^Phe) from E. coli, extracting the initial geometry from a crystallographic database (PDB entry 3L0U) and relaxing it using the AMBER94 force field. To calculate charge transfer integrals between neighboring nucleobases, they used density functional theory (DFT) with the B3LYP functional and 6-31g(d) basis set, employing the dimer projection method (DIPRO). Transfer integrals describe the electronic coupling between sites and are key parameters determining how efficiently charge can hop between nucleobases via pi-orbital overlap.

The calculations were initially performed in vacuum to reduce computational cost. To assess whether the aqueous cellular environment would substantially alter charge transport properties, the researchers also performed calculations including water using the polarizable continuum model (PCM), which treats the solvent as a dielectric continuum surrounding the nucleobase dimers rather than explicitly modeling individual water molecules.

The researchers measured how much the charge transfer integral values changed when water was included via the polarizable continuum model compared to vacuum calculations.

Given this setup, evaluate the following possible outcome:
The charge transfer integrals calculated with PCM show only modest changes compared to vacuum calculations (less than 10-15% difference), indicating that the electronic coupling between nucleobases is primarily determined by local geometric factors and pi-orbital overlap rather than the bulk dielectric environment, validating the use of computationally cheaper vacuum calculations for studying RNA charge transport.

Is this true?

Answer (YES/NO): NO